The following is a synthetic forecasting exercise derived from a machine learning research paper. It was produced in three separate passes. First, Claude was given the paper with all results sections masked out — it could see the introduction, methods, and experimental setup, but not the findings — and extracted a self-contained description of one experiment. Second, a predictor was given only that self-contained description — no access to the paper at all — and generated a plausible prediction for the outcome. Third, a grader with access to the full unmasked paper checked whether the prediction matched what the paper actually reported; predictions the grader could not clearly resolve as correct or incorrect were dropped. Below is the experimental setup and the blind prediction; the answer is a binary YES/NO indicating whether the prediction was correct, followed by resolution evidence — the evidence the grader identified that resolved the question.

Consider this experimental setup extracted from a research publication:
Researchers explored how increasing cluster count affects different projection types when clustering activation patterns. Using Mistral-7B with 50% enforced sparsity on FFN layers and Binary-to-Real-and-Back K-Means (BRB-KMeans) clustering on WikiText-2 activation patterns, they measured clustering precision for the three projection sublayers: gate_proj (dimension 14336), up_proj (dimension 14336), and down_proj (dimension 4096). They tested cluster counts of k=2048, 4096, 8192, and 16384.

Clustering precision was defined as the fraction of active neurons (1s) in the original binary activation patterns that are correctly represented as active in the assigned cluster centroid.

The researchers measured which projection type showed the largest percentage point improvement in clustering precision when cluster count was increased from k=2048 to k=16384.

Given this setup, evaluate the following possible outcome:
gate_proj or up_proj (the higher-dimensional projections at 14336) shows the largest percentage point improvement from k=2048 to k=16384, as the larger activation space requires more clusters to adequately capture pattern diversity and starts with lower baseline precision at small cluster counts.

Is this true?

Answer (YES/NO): NO